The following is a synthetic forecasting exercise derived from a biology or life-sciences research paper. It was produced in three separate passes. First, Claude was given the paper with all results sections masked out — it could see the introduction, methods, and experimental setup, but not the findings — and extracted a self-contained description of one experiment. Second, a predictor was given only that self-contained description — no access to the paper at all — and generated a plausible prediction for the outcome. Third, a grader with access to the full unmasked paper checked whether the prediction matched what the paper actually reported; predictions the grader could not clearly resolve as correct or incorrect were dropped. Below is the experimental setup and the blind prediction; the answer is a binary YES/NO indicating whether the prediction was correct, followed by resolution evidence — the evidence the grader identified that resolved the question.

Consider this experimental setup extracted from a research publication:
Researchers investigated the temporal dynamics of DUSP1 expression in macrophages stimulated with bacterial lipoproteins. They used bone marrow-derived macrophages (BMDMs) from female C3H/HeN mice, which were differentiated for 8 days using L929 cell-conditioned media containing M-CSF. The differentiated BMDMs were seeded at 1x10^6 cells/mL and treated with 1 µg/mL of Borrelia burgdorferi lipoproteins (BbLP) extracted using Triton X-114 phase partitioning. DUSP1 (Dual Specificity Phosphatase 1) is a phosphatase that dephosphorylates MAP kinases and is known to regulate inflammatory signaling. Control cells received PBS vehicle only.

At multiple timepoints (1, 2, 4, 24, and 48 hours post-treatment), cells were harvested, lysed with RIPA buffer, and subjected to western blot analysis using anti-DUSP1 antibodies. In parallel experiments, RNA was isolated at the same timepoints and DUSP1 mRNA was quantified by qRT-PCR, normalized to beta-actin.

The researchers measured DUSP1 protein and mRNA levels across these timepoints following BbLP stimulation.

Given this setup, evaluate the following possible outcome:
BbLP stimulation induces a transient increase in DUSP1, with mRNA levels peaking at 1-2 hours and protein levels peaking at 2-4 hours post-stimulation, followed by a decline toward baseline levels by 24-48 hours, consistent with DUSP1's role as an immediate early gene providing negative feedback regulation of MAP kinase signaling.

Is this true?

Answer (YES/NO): NO